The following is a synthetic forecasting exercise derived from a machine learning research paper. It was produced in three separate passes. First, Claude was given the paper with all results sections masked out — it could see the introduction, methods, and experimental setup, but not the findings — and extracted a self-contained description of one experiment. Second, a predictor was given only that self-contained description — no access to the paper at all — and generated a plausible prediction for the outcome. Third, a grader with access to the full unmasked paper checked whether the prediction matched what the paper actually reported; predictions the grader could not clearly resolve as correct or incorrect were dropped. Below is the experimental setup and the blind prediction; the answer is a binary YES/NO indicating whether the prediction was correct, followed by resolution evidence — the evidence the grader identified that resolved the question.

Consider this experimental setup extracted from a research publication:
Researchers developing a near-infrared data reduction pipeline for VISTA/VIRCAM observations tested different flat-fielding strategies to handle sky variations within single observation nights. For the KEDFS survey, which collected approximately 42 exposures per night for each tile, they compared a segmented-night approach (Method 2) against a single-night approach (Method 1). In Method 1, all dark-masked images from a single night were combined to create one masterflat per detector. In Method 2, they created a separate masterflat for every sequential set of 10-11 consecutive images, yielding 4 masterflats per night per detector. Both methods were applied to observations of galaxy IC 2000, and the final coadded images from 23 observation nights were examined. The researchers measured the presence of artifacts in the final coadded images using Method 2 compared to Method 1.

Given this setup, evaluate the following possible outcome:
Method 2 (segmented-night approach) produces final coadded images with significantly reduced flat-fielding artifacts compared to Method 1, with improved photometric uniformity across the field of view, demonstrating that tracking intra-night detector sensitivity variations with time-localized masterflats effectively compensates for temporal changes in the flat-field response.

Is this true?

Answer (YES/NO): NO